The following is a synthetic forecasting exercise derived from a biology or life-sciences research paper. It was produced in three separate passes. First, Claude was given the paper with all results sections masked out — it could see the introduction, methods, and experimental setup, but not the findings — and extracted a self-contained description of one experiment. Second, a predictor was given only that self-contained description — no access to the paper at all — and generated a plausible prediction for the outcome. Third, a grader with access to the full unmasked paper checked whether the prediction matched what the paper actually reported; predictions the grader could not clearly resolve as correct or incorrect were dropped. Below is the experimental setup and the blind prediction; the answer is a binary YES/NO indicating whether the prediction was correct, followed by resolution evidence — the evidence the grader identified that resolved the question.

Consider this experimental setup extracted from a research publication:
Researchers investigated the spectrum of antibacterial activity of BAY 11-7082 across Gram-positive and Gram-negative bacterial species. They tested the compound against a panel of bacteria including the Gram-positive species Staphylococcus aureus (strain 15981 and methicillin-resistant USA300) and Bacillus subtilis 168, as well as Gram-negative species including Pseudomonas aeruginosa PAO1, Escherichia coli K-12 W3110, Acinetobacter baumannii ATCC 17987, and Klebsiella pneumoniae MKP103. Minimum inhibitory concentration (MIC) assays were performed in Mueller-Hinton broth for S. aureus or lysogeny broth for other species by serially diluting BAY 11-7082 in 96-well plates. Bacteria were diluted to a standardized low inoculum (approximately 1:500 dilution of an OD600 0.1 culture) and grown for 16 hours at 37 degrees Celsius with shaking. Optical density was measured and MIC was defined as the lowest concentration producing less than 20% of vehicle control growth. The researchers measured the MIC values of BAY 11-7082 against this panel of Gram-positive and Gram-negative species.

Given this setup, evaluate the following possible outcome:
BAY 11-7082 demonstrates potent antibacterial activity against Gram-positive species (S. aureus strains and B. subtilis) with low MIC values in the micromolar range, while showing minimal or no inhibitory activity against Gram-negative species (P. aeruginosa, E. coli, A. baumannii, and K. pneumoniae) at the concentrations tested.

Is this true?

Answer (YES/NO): NO